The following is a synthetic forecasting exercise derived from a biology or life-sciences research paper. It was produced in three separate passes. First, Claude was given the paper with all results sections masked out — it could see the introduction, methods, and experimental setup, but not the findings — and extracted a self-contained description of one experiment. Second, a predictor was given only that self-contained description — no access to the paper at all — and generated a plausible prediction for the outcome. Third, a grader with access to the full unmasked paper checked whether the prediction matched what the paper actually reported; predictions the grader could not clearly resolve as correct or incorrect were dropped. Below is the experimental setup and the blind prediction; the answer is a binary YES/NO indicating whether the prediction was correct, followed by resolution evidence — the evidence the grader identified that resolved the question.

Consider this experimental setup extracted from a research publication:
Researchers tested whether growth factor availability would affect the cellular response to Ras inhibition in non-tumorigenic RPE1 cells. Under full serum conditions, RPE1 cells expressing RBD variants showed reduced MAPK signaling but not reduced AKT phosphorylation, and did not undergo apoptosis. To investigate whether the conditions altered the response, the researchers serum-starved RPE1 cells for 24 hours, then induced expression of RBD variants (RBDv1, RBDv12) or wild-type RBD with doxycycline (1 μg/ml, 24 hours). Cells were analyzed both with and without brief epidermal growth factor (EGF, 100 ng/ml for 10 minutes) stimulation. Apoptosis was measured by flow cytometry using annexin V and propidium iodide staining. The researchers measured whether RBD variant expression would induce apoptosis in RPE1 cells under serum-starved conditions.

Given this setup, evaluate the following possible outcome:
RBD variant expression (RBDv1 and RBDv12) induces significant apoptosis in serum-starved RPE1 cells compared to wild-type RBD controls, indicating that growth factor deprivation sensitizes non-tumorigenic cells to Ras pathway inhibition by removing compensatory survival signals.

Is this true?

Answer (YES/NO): YES